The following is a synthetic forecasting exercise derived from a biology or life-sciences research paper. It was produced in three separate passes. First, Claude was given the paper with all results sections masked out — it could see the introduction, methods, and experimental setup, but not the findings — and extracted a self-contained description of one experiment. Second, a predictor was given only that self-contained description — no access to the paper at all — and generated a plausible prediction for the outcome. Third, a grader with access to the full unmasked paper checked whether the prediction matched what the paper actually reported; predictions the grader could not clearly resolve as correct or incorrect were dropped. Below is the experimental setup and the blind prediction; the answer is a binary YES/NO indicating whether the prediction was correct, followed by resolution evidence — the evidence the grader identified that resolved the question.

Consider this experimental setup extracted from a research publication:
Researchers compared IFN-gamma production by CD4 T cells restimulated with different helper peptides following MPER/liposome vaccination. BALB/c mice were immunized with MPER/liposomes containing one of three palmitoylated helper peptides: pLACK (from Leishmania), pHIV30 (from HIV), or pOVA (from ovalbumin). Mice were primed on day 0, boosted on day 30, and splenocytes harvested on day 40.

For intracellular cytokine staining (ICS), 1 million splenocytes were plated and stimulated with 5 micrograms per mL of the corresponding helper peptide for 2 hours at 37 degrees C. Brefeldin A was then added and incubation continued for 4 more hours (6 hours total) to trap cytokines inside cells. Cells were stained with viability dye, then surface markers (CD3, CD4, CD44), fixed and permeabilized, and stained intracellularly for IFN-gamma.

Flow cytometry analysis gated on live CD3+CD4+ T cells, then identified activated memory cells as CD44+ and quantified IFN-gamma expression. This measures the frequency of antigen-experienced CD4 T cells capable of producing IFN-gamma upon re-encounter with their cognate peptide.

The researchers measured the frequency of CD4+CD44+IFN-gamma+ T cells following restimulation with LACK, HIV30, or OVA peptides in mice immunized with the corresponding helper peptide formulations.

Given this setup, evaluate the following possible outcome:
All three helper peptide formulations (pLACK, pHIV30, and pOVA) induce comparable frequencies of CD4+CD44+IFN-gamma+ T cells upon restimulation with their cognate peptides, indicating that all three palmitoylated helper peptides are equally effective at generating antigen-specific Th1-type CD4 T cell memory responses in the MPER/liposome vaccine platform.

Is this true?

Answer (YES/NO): NO